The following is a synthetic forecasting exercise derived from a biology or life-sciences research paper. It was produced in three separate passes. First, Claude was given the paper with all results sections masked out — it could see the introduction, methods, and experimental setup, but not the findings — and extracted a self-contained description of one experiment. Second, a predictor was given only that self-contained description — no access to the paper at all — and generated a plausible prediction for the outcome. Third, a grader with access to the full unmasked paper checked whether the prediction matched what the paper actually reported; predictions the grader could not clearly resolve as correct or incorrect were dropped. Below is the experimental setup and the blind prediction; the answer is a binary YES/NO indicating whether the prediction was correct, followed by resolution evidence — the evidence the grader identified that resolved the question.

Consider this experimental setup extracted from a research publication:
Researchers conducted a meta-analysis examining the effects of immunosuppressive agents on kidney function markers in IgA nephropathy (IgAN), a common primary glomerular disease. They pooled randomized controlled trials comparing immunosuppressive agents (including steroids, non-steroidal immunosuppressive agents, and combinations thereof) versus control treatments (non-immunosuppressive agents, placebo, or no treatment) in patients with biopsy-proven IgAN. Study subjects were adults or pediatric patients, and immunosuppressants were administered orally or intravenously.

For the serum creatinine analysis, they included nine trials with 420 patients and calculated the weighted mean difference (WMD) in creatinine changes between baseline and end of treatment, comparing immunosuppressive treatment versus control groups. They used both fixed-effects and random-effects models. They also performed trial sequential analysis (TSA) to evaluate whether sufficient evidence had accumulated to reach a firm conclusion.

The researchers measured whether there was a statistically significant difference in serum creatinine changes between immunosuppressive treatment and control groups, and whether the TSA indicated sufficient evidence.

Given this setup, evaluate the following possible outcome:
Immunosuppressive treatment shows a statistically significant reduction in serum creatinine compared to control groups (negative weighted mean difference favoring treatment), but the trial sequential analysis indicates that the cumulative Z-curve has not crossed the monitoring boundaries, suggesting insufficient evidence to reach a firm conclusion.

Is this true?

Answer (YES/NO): NO